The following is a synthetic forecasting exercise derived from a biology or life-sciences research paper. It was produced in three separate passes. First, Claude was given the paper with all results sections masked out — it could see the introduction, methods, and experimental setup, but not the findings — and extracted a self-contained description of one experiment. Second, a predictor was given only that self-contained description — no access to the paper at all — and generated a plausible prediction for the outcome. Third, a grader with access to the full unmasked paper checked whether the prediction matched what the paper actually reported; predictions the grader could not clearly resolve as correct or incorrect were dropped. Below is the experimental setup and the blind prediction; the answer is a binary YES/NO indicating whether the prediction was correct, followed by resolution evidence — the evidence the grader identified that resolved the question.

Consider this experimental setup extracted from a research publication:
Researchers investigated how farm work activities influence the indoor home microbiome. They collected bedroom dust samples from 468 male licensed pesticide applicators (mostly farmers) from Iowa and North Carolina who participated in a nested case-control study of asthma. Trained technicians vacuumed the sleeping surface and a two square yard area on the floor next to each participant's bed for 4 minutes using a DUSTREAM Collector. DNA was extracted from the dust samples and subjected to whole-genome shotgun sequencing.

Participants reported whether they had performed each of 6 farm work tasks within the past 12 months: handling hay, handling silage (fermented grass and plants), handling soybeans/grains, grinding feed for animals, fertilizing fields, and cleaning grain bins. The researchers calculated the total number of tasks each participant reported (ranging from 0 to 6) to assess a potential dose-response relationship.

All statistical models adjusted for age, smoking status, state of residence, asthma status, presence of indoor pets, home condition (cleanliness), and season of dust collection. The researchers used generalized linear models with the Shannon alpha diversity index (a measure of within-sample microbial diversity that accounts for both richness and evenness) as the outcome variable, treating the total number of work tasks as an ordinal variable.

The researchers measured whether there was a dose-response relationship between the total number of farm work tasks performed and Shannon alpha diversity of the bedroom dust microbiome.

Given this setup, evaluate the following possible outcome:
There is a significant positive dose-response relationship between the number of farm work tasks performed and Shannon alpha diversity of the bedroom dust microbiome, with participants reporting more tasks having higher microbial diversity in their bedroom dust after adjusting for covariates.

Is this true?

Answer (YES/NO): YES